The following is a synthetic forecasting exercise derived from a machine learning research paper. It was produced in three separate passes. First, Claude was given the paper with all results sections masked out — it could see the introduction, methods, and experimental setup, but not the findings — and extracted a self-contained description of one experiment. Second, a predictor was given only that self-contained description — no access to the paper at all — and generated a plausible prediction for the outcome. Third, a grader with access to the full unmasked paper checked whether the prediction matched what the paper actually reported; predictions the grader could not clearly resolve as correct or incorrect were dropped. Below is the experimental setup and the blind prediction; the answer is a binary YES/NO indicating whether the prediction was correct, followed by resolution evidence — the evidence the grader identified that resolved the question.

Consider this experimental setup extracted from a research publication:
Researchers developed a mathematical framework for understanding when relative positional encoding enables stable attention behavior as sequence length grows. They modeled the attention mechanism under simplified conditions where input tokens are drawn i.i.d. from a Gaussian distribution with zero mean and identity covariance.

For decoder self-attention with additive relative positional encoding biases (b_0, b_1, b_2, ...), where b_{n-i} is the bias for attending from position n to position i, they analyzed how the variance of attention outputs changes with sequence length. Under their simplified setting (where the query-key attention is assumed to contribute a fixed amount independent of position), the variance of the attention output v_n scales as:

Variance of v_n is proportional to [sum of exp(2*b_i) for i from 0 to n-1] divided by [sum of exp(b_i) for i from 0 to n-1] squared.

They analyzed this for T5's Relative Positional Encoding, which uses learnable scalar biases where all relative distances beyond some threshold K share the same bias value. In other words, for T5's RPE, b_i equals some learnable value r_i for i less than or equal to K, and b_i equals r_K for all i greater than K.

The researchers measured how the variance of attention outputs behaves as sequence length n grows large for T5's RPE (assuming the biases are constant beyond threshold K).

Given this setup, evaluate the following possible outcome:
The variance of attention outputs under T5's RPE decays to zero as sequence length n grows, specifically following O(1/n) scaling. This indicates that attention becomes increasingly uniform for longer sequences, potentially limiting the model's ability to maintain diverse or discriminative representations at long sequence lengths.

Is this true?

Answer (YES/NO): NO